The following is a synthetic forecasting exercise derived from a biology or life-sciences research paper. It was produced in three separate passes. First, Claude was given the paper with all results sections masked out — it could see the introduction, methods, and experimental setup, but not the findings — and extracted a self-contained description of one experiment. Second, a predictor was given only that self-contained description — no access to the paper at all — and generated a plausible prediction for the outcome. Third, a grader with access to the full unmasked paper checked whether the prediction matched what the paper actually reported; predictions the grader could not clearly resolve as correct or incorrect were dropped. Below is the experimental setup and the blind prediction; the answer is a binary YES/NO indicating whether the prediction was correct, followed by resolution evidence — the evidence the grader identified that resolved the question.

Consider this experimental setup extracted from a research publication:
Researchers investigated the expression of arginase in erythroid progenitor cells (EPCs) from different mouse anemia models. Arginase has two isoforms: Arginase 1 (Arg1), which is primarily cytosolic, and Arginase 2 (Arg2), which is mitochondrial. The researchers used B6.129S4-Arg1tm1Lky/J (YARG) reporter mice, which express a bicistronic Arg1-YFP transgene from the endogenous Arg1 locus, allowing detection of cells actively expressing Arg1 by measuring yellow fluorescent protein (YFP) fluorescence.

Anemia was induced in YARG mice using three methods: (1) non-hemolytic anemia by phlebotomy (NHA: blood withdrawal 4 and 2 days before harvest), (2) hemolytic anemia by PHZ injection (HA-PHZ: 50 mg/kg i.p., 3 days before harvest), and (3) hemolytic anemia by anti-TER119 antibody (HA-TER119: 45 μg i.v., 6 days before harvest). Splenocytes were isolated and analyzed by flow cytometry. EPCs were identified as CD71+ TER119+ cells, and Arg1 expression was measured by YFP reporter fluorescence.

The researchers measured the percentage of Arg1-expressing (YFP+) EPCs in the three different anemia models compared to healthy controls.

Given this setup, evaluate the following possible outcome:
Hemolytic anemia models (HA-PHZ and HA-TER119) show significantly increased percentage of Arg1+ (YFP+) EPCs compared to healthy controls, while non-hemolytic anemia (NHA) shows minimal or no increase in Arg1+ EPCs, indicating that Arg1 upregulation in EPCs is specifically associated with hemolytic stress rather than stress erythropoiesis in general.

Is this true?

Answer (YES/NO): NO